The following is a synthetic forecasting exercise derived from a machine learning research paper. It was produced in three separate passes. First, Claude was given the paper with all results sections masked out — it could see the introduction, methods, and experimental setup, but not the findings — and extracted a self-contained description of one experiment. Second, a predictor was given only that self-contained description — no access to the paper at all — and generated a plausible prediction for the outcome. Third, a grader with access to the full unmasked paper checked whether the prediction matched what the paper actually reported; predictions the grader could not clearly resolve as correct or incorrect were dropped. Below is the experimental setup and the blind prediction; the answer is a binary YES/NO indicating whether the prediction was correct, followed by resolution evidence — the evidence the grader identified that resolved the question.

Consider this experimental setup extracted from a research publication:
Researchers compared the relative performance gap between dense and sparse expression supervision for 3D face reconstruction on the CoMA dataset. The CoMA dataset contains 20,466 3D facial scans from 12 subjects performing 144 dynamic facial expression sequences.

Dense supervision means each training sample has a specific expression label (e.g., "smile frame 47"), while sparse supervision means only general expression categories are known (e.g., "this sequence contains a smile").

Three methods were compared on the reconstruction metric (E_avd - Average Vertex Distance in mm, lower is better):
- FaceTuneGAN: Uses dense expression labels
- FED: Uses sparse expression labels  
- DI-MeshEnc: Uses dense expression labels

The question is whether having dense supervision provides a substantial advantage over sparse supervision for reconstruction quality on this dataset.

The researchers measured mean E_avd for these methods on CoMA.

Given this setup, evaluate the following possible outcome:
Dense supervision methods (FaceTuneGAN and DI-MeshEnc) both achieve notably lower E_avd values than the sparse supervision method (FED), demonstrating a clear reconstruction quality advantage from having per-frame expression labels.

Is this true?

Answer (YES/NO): NO